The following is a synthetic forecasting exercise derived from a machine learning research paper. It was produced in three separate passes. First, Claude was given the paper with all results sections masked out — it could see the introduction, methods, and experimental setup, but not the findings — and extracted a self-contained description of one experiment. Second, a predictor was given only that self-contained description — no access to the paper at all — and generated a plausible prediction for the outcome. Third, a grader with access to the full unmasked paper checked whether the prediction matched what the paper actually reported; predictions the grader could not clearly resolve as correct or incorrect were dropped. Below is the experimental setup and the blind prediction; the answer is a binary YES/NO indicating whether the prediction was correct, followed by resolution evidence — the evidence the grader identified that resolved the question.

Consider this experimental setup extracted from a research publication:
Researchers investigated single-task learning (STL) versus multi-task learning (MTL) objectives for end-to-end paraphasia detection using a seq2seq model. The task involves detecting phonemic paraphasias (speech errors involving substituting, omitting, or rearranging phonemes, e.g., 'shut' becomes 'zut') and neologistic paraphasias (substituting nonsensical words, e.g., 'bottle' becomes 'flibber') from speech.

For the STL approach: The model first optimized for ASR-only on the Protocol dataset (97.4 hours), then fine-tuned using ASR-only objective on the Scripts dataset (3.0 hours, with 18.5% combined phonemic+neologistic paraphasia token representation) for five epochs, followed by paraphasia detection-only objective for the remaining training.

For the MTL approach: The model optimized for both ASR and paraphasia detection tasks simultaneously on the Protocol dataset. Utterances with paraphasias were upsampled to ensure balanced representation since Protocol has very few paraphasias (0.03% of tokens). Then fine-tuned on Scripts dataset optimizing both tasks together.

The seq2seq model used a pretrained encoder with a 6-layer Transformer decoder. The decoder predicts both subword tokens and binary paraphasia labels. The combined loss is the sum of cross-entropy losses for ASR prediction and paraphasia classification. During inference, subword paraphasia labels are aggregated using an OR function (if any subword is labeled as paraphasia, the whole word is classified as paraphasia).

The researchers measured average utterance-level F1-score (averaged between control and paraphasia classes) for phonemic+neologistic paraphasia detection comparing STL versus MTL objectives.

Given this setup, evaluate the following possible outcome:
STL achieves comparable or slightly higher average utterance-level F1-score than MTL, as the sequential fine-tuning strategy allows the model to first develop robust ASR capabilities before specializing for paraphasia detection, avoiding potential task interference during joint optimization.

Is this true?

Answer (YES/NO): YES